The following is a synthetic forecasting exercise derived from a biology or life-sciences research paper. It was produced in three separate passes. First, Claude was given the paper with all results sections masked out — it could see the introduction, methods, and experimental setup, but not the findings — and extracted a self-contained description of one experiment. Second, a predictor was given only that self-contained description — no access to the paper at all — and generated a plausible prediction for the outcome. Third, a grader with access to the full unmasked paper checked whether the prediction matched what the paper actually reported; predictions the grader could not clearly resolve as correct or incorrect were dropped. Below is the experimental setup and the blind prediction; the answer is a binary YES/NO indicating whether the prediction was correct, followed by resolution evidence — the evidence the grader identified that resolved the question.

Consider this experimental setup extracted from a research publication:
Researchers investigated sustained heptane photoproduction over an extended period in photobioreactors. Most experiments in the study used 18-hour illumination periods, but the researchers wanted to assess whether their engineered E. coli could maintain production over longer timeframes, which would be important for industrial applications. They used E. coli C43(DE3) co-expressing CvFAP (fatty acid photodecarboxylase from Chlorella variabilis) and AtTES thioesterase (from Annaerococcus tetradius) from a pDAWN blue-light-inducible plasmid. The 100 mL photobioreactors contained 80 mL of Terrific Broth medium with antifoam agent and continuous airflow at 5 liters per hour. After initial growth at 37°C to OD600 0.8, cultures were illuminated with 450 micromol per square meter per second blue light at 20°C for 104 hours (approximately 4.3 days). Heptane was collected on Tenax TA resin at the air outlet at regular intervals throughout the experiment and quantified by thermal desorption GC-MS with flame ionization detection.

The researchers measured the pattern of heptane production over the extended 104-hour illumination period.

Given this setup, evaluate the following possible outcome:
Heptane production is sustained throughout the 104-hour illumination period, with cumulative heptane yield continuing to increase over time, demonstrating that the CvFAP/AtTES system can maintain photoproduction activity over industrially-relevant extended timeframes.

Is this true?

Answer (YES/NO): NO